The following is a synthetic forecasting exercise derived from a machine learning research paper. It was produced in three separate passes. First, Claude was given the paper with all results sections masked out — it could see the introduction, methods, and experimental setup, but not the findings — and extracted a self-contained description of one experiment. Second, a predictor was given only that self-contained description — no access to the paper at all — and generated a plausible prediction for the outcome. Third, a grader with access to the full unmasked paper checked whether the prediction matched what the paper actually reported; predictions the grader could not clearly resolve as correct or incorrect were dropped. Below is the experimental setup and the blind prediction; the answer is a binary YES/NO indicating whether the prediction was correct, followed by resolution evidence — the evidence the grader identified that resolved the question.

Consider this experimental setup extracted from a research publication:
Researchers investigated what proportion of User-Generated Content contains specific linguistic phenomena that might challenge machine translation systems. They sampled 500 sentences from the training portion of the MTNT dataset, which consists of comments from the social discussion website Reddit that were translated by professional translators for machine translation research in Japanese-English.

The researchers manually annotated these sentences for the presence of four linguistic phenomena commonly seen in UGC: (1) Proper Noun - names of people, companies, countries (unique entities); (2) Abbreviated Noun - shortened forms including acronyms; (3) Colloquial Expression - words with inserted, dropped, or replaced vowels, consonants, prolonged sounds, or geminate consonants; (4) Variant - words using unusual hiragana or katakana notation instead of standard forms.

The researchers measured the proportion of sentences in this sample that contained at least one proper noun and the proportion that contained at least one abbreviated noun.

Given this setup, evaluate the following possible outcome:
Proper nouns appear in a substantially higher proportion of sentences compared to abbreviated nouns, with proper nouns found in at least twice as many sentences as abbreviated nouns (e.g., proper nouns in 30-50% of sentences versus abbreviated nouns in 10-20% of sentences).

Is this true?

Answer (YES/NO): YES